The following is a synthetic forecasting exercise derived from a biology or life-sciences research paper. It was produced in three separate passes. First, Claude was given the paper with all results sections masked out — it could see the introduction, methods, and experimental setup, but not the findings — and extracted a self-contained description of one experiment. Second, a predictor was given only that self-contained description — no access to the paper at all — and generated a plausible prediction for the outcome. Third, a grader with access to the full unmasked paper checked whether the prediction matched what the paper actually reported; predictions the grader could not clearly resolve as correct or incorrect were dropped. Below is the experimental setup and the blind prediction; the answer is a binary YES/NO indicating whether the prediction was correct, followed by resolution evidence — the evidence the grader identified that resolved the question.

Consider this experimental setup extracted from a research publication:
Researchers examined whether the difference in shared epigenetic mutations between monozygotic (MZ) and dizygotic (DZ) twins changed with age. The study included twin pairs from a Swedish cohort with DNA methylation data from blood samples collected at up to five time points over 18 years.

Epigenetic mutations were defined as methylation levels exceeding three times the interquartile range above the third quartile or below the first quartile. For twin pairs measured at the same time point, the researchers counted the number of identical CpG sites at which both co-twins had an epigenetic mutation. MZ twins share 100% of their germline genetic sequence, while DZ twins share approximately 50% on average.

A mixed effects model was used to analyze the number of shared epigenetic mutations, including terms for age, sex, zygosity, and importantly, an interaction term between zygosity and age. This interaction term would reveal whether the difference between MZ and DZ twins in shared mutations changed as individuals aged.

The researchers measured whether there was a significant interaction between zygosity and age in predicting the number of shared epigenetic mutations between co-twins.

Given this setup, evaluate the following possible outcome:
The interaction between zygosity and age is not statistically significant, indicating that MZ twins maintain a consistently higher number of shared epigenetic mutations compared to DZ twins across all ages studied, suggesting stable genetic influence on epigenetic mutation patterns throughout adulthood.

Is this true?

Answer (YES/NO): YES